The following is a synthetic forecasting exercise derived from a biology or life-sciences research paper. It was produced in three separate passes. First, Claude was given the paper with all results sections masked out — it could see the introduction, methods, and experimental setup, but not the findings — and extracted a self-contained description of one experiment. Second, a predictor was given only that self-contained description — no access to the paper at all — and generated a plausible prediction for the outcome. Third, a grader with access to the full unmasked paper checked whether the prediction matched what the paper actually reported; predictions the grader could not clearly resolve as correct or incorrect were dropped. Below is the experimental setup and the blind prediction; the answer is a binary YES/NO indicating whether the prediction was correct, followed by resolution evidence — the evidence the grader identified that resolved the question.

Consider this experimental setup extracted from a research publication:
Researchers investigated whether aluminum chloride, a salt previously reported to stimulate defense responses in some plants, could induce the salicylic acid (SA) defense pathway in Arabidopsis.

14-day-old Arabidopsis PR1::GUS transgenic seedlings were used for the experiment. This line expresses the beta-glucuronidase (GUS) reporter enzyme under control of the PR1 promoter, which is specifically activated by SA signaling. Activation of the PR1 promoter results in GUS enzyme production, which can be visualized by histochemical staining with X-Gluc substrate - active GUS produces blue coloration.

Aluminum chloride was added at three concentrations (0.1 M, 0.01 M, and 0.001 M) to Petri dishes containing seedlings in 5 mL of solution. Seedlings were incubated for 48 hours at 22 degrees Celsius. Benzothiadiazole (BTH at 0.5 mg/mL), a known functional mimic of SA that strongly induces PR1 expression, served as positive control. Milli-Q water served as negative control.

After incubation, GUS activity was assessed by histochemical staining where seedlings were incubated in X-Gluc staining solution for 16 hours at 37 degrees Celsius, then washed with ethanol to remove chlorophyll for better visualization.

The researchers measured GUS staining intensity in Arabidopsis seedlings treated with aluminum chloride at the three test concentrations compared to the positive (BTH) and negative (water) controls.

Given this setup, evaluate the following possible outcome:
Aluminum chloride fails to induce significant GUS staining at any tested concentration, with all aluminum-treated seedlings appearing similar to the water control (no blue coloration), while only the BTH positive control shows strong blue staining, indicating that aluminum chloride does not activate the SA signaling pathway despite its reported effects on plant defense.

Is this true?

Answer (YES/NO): NO